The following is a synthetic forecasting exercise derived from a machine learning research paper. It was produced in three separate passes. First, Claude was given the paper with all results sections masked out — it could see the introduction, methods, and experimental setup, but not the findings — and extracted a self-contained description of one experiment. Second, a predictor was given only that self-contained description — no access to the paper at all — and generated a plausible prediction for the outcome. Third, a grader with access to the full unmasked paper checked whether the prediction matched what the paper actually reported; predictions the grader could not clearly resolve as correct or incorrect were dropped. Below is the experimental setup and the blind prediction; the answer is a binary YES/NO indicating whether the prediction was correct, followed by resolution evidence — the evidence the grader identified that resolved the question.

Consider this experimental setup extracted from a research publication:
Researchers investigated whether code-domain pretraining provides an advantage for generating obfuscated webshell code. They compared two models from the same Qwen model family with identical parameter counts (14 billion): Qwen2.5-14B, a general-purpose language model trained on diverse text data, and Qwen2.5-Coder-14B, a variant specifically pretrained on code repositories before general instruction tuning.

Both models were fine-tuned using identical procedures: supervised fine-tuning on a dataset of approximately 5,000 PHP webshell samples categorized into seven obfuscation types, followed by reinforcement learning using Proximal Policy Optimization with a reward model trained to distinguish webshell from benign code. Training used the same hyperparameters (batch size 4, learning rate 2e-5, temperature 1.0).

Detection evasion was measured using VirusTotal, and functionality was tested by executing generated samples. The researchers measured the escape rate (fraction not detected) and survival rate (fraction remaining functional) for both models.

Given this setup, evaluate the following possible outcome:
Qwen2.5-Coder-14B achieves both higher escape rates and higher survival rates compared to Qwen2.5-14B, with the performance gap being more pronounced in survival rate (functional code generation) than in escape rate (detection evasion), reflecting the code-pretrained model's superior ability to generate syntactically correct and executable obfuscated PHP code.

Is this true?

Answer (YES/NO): NO